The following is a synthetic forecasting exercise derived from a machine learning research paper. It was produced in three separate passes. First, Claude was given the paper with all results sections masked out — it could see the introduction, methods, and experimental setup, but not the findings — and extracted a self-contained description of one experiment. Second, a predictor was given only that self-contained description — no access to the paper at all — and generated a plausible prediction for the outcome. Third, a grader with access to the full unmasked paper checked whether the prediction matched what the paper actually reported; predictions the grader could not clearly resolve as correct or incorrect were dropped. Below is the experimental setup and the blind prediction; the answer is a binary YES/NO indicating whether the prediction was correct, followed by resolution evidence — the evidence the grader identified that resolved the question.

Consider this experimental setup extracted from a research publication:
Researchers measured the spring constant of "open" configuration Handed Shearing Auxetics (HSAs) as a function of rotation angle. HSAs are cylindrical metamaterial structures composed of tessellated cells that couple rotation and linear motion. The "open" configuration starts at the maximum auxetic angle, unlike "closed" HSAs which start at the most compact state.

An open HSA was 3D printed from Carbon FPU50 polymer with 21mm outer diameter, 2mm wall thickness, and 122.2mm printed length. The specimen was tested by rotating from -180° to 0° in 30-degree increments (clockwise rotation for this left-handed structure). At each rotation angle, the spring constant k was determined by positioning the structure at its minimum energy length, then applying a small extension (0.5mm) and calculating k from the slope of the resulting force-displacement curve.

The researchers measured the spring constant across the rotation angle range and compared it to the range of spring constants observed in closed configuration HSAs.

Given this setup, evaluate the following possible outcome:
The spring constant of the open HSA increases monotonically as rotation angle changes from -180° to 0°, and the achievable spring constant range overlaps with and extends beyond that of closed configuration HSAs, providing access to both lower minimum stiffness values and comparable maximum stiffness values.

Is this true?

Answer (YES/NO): NO